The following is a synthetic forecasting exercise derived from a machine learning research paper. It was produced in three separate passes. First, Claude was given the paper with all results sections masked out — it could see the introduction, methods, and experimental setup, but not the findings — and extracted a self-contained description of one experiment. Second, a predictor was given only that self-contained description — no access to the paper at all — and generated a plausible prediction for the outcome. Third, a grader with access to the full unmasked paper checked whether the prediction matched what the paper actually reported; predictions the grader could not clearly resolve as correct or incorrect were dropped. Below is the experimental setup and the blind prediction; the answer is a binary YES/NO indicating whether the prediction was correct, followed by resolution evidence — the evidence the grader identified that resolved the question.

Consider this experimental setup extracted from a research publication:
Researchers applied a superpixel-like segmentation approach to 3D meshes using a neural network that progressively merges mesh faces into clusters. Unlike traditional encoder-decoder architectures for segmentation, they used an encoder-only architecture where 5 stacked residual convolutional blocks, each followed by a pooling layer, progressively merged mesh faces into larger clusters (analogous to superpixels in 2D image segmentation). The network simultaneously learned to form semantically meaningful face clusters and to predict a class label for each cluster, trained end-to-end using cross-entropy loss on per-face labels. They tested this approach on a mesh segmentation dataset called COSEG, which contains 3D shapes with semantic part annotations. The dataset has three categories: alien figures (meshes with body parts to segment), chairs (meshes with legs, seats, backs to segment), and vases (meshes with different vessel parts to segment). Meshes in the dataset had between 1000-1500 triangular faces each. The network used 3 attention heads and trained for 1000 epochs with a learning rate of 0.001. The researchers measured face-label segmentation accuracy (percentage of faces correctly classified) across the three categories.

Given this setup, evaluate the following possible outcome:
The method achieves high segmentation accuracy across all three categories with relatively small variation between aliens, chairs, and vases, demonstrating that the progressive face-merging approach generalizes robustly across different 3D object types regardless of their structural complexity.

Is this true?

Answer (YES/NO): YES